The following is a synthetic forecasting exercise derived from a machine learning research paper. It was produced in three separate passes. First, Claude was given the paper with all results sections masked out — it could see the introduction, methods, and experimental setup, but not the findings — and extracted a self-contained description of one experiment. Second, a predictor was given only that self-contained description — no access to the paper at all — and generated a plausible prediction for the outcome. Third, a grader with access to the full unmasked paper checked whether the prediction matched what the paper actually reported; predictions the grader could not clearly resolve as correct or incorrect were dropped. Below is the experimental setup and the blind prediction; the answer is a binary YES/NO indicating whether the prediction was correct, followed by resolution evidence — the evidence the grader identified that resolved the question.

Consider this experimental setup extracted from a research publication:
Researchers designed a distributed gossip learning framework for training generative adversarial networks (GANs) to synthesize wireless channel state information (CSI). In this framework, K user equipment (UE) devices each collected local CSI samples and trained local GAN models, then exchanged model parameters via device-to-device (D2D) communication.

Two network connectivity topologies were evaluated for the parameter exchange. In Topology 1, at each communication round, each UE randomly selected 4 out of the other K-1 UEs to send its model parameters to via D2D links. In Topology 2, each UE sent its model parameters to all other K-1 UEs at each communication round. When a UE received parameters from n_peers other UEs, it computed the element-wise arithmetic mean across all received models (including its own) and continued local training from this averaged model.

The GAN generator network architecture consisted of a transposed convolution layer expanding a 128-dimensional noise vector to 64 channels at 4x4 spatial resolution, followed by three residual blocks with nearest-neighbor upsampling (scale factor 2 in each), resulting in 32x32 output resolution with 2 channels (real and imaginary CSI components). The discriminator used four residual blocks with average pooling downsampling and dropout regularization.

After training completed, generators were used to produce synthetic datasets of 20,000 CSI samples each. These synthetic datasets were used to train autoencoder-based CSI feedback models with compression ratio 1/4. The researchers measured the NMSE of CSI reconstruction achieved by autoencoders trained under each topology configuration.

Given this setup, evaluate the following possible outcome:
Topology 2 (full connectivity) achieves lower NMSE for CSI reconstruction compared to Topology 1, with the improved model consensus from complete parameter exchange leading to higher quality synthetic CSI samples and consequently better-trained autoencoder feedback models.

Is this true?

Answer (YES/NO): YES